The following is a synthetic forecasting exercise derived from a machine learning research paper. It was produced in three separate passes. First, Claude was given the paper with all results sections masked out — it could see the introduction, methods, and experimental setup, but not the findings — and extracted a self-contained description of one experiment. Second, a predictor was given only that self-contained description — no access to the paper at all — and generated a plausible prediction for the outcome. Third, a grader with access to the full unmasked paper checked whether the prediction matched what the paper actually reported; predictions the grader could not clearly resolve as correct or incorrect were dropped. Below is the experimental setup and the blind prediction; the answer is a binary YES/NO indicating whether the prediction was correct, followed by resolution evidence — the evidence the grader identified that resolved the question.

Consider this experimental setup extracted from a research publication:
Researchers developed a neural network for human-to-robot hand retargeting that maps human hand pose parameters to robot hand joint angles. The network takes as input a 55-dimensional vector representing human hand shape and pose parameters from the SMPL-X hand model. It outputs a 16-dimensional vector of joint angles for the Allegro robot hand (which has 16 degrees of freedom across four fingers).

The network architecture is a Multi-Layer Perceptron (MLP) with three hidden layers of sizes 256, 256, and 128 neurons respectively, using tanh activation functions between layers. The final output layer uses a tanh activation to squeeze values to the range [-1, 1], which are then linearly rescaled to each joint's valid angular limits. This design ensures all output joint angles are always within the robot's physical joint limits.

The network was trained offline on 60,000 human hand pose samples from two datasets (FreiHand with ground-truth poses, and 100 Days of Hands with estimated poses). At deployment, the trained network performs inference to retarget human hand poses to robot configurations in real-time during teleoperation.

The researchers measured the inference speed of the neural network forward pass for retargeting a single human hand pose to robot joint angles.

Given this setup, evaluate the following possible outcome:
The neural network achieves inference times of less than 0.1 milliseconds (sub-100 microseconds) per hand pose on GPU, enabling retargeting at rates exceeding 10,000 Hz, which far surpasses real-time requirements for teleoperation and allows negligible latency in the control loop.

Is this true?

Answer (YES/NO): NO